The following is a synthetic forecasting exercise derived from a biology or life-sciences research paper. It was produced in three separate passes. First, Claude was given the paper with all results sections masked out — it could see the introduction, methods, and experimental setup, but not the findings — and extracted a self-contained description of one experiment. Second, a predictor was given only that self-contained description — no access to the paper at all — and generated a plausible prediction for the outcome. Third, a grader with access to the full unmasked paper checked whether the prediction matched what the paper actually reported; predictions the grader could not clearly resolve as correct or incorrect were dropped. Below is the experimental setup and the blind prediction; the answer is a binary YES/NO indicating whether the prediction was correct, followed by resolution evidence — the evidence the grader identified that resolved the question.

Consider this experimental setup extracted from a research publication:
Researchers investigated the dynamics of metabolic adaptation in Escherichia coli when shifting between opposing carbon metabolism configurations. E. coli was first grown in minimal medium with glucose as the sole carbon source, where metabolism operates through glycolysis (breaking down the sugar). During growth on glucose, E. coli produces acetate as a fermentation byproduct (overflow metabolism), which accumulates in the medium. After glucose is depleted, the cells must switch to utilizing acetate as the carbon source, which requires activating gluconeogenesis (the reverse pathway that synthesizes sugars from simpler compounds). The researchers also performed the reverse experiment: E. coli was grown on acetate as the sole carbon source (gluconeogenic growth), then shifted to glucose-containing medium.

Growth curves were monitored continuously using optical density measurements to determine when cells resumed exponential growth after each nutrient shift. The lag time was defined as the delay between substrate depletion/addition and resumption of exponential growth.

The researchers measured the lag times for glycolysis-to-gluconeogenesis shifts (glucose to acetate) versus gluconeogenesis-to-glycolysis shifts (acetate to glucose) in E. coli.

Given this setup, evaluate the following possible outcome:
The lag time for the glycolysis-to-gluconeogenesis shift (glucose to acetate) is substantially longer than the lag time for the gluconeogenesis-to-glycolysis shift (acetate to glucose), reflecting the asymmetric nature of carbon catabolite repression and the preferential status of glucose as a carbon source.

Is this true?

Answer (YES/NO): YES